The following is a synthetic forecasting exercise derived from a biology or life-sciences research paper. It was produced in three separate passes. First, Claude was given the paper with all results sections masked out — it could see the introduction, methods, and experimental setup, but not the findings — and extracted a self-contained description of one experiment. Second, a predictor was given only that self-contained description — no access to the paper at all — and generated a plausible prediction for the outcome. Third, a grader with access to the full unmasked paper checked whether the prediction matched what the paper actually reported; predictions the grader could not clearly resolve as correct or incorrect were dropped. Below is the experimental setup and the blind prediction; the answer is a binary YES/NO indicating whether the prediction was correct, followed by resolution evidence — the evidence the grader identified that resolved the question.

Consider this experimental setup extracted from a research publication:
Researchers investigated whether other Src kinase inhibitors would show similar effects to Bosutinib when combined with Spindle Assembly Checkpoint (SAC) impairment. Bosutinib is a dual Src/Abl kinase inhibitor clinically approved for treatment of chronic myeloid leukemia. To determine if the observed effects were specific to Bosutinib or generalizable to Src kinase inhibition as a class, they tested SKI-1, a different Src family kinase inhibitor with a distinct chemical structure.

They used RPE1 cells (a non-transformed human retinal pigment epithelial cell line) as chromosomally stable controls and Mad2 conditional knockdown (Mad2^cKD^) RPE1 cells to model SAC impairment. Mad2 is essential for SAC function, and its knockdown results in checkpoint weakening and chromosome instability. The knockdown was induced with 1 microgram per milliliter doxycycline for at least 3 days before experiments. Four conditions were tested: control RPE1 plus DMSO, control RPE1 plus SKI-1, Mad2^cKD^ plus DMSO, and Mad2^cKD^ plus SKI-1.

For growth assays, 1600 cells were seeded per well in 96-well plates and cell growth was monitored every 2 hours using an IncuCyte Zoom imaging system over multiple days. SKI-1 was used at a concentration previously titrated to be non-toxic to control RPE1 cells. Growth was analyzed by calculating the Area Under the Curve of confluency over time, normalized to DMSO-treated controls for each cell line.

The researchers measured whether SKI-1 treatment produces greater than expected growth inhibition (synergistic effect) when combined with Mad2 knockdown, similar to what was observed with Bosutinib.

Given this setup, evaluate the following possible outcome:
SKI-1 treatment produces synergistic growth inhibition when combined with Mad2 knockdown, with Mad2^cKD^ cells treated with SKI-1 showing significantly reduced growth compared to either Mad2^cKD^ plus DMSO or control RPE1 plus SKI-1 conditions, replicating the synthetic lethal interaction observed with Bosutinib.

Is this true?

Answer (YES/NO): YES